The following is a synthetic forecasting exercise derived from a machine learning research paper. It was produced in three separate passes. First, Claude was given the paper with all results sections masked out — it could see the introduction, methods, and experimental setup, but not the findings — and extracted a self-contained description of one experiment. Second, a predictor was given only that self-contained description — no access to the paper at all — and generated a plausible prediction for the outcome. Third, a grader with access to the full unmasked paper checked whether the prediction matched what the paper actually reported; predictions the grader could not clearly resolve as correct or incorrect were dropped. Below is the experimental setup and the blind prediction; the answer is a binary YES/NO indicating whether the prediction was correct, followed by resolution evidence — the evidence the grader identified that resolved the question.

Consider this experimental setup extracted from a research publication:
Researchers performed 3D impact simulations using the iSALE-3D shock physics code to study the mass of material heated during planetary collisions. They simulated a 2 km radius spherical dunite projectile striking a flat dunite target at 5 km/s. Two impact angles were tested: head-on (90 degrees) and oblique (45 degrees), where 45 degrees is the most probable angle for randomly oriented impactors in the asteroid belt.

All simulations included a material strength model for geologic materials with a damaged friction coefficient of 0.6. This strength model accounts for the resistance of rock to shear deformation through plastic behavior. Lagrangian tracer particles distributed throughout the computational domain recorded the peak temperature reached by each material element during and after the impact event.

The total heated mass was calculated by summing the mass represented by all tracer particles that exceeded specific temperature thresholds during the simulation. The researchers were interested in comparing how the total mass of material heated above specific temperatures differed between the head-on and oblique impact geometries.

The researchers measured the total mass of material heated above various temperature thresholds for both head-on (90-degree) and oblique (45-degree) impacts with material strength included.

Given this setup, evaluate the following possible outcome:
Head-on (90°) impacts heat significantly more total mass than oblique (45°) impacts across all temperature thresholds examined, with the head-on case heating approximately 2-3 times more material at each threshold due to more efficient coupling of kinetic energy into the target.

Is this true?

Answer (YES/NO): NO